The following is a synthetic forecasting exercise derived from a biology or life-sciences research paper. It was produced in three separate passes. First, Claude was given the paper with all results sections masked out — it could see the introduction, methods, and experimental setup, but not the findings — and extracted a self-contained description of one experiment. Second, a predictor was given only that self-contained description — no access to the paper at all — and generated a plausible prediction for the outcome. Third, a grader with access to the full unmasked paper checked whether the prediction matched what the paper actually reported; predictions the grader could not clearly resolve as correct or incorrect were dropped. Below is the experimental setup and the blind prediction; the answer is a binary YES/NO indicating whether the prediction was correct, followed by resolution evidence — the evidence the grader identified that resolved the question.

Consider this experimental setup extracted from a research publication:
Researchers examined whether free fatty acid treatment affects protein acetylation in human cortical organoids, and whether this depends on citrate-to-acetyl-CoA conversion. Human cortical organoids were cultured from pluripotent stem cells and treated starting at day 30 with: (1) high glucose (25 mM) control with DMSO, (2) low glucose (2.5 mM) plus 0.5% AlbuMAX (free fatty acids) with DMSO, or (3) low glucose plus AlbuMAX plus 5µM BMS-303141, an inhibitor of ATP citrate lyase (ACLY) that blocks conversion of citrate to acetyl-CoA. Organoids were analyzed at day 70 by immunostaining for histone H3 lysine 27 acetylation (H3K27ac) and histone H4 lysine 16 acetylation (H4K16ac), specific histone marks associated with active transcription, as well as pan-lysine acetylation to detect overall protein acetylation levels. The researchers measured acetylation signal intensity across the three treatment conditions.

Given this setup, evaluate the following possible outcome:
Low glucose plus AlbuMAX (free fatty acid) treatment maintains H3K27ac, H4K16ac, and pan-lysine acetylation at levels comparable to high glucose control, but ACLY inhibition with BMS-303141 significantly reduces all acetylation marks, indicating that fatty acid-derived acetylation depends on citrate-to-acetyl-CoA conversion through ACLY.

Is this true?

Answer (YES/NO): NO